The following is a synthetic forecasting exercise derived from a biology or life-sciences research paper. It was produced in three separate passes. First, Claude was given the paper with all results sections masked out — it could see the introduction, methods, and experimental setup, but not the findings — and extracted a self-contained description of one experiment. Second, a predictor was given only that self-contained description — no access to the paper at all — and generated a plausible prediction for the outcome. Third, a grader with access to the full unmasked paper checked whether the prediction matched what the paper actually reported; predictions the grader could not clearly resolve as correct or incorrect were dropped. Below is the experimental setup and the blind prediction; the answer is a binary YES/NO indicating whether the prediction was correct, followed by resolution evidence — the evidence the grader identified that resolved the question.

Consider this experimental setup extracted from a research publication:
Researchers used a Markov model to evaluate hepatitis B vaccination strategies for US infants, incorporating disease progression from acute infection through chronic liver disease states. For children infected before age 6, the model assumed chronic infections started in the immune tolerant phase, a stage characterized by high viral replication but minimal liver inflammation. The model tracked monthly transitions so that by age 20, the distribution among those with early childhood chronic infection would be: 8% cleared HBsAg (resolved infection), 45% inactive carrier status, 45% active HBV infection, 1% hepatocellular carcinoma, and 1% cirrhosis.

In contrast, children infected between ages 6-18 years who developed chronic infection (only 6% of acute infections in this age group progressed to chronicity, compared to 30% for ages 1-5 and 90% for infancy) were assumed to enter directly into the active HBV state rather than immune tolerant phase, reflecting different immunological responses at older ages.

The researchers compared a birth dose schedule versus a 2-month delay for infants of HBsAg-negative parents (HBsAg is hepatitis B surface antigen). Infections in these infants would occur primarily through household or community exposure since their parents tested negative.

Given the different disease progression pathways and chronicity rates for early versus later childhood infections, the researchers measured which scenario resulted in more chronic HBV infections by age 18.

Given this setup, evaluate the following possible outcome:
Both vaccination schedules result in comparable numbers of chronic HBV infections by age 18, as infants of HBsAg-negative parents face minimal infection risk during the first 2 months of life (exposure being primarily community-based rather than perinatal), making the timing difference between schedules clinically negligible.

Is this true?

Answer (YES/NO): NO